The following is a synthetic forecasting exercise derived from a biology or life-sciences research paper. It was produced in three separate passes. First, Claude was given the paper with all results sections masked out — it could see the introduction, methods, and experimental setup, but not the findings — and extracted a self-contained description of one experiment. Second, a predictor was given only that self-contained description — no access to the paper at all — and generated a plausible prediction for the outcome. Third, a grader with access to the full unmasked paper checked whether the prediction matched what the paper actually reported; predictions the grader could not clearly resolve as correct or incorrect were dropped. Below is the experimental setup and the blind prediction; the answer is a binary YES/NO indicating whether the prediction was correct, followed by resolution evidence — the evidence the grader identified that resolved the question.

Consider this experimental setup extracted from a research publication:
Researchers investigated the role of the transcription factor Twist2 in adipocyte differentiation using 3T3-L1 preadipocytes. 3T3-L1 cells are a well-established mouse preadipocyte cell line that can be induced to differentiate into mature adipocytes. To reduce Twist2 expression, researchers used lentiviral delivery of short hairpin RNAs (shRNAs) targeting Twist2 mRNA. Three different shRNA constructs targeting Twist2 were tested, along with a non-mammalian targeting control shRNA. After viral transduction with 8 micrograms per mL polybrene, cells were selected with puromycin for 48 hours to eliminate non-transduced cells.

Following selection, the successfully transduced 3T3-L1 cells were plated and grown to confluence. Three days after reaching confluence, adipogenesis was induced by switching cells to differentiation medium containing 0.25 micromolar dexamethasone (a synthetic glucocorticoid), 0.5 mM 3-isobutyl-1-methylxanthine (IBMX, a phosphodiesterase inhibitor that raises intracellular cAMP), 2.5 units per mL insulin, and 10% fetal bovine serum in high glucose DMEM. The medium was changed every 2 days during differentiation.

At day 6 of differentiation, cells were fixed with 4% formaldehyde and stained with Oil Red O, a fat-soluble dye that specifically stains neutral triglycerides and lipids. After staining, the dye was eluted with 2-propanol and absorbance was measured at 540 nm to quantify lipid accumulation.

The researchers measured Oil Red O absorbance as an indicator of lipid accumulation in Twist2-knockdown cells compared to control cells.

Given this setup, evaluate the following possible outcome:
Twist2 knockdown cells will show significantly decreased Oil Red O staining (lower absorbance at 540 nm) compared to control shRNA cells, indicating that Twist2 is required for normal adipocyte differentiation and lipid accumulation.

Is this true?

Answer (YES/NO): NO